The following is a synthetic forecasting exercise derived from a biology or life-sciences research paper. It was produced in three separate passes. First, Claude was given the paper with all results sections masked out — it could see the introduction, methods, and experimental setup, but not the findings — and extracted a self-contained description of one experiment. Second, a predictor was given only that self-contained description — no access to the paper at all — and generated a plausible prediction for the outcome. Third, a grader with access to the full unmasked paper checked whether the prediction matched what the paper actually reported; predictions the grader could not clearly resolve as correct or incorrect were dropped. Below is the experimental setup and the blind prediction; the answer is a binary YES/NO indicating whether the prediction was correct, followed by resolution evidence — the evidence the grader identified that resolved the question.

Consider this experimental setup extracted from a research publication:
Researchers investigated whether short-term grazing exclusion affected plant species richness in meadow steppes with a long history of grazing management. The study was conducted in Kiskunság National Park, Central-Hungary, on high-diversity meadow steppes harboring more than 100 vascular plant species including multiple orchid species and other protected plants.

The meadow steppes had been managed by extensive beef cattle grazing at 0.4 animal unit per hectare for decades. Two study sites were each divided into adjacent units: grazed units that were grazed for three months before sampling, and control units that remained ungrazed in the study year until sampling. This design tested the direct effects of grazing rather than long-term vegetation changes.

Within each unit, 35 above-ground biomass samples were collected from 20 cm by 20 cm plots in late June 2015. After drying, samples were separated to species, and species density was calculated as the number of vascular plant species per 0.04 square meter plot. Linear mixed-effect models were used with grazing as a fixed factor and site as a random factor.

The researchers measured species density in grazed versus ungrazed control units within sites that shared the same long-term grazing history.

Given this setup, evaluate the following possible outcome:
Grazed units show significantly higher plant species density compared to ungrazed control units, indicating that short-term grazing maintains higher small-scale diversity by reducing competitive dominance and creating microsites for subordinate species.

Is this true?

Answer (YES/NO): NO